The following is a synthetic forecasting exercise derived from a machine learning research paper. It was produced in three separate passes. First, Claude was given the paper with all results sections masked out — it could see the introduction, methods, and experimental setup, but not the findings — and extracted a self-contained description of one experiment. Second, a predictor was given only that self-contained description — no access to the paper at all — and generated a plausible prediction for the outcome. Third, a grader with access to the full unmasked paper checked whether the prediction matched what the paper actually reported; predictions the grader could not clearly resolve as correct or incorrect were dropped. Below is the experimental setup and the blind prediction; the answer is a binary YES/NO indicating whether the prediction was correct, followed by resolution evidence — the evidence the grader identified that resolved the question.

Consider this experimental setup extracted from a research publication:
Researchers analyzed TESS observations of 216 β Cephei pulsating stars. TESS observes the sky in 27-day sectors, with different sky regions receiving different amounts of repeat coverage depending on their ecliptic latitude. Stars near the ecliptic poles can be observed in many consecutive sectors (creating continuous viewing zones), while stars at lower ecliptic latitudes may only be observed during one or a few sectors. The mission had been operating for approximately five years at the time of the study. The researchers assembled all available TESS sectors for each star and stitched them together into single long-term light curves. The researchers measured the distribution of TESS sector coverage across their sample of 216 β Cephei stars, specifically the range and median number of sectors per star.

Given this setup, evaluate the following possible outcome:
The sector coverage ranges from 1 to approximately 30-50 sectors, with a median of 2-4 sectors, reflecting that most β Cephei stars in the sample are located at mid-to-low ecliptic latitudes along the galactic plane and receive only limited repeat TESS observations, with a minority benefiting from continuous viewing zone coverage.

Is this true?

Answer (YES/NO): NO